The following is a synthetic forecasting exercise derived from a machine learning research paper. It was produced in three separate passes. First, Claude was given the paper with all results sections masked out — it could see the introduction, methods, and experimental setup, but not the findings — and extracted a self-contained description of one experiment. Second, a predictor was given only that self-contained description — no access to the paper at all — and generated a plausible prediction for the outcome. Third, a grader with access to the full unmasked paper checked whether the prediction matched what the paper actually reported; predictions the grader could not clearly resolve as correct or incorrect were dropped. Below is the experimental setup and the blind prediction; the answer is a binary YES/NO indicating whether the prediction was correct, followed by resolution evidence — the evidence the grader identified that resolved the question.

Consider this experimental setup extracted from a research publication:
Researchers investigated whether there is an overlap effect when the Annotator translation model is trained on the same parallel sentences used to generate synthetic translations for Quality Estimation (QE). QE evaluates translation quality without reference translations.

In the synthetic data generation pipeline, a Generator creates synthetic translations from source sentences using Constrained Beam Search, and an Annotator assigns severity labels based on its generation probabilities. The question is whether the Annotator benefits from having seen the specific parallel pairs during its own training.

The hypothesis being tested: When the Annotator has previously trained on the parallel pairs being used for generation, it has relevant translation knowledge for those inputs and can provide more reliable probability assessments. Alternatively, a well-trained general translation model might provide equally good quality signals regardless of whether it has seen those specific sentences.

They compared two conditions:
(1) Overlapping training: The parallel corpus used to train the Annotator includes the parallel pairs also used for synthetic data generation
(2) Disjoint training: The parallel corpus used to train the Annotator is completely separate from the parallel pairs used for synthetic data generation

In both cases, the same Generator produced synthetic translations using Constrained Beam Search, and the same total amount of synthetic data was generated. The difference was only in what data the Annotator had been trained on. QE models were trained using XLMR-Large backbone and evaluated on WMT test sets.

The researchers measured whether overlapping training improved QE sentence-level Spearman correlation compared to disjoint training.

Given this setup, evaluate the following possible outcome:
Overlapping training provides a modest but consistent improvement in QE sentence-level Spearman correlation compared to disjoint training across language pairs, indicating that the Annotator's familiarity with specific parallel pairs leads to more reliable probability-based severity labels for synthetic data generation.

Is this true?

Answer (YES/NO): NO